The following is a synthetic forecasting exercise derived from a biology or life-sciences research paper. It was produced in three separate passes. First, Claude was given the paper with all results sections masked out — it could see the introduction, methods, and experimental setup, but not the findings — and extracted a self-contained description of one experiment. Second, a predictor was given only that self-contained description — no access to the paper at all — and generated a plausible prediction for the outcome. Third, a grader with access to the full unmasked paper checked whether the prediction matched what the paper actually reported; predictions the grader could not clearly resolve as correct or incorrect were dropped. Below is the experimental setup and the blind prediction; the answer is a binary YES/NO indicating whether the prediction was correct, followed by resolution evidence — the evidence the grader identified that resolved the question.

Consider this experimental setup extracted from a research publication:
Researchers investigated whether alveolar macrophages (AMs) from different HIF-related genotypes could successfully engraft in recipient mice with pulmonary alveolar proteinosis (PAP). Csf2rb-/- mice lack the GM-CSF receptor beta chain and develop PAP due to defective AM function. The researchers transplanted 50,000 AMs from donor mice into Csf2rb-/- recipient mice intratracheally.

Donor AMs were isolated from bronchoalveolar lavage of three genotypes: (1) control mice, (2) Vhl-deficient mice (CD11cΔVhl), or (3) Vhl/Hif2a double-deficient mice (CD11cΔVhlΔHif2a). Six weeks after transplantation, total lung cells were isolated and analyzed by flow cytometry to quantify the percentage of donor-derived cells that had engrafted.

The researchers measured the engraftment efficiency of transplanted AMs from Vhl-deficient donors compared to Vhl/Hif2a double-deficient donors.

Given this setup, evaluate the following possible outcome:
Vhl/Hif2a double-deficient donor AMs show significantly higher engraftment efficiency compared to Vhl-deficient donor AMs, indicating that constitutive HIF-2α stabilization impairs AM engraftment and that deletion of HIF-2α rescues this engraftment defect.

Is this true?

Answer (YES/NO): NO